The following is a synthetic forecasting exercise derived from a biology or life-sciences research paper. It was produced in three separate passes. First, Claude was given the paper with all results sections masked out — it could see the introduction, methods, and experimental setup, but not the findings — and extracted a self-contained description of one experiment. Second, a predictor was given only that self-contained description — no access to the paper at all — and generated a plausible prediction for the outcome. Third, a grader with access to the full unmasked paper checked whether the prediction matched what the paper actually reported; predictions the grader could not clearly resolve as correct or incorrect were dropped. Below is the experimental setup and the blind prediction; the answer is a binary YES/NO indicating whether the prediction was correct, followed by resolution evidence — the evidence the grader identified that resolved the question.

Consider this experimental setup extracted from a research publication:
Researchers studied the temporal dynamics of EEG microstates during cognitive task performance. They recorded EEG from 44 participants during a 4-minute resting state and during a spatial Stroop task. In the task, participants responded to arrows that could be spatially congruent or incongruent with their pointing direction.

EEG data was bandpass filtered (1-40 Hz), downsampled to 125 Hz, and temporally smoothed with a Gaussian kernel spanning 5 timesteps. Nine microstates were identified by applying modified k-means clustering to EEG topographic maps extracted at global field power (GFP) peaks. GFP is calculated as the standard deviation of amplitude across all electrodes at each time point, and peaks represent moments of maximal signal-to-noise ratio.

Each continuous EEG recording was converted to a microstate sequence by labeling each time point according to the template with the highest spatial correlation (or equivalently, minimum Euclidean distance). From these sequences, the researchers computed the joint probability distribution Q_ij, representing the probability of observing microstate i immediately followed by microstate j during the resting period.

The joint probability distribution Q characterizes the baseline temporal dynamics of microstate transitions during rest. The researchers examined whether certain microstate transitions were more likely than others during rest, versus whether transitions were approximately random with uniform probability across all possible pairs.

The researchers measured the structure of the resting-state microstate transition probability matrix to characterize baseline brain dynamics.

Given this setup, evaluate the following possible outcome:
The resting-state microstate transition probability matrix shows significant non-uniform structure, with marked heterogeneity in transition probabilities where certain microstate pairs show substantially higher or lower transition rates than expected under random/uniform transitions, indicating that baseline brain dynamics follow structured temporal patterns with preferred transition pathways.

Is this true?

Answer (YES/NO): YES